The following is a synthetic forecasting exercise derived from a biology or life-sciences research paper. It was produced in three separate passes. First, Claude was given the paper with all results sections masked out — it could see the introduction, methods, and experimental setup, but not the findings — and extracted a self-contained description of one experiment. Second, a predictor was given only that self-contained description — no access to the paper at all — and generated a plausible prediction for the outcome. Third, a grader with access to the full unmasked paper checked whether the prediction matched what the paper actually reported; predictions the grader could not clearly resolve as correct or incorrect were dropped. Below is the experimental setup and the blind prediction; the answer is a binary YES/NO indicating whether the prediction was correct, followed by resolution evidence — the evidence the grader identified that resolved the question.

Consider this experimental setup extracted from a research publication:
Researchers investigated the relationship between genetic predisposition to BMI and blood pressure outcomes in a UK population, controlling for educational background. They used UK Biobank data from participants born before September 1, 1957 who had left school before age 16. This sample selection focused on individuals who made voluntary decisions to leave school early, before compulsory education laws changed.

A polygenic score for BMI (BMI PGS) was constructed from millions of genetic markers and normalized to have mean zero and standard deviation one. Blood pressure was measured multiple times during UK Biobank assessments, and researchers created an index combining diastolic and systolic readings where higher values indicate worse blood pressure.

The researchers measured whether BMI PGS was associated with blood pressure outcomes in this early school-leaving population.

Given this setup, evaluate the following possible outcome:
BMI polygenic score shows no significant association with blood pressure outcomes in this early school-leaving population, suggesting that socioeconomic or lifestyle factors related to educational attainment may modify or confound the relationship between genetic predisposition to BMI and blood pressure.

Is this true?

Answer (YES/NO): YES